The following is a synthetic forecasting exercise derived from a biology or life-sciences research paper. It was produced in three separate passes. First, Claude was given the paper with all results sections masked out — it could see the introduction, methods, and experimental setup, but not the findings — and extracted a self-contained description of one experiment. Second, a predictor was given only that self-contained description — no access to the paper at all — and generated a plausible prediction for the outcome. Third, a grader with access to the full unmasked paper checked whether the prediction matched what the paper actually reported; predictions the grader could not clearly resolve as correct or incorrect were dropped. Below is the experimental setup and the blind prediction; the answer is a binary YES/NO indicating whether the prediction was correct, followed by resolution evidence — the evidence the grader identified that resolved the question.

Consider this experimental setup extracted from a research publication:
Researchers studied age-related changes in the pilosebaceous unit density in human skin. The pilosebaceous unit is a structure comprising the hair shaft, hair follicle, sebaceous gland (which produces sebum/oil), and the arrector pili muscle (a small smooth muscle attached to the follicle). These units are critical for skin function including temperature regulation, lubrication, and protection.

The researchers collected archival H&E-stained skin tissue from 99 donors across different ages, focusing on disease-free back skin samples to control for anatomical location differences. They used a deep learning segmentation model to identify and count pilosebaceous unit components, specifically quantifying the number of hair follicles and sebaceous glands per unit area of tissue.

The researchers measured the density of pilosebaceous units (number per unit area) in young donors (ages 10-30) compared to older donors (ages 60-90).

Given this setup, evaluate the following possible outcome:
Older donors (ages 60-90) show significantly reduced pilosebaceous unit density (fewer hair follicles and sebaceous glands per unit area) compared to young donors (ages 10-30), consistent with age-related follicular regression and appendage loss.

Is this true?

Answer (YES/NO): YES